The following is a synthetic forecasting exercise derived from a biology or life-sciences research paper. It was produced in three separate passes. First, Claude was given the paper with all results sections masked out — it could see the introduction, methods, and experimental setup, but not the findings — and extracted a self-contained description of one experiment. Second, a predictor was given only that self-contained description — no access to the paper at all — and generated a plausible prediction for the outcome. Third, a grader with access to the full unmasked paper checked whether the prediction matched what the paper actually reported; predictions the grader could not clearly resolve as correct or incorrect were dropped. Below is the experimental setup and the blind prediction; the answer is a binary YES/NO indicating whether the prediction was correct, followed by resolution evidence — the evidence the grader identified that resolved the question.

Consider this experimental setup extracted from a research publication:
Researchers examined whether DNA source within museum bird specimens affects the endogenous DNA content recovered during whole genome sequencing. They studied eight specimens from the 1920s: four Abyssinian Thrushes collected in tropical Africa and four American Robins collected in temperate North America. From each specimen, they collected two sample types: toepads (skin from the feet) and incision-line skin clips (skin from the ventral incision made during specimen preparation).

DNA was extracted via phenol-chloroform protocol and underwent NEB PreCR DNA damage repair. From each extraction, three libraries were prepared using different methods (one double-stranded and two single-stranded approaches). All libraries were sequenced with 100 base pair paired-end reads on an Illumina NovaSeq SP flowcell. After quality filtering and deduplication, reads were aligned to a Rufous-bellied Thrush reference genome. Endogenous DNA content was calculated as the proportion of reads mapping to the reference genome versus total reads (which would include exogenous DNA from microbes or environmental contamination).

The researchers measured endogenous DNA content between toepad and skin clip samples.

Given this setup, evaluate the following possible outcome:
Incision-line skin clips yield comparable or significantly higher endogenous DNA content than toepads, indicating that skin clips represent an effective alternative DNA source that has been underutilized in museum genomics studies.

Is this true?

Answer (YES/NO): NO